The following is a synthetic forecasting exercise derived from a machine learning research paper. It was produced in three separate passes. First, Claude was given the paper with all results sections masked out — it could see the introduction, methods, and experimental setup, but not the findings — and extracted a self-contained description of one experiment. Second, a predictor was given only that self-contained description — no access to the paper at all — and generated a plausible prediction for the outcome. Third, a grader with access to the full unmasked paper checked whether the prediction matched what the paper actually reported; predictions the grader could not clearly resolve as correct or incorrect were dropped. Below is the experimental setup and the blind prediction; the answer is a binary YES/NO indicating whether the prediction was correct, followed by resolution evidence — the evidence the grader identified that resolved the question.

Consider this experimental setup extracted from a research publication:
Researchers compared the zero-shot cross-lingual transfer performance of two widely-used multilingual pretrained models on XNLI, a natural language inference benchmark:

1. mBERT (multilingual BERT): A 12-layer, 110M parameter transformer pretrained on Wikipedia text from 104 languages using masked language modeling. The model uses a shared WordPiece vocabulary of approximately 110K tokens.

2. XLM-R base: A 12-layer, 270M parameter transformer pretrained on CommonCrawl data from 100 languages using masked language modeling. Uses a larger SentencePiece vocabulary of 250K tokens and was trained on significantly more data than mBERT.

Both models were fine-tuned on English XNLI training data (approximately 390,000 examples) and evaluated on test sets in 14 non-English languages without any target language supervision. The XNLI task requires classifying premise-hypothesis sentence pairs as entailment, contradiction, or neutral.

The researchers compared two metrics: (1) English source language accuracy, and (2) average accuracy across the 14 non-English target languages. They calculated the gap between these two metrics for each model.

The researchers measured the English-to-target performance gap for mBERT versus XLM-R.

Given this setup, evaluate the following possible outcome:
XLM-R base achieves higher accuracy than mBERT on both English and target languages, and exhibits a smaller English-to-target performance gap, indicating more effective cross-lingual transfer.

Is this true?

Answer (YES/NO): YES